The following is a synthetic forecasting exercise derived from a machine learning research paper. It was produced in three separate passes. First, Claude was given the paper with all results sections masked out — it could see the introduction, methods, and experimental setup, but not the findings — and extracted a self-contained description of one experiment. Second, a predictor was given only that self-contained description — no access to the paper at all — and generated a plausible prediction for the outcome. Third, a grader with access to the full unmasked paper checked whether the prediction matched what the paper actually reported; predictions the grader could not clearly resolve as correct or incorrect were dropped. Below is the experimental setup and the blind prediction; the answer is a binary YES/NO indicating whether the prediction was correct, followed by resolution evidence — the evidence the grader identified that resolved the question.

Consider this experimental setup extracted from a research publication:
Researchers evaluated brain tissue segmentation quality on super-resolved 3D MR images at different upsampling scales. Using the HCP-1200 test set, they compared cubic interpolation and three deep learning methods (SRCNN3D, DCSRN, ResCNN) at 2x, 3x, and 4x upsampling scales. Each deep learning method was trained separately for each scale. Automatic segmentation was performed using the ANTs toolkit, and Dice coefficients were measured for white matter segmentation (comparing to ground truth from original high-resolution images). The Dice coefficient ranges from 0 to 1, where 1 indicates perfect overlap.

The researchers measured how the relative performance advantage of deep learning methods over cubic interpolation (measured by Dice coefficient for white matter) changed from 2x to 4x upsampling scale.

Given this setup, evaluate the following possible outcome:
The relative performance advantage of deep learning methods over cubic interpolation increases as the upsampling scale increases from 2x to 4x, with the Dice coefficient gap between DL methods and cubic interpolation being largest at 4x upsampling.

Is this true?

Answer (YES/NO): NO